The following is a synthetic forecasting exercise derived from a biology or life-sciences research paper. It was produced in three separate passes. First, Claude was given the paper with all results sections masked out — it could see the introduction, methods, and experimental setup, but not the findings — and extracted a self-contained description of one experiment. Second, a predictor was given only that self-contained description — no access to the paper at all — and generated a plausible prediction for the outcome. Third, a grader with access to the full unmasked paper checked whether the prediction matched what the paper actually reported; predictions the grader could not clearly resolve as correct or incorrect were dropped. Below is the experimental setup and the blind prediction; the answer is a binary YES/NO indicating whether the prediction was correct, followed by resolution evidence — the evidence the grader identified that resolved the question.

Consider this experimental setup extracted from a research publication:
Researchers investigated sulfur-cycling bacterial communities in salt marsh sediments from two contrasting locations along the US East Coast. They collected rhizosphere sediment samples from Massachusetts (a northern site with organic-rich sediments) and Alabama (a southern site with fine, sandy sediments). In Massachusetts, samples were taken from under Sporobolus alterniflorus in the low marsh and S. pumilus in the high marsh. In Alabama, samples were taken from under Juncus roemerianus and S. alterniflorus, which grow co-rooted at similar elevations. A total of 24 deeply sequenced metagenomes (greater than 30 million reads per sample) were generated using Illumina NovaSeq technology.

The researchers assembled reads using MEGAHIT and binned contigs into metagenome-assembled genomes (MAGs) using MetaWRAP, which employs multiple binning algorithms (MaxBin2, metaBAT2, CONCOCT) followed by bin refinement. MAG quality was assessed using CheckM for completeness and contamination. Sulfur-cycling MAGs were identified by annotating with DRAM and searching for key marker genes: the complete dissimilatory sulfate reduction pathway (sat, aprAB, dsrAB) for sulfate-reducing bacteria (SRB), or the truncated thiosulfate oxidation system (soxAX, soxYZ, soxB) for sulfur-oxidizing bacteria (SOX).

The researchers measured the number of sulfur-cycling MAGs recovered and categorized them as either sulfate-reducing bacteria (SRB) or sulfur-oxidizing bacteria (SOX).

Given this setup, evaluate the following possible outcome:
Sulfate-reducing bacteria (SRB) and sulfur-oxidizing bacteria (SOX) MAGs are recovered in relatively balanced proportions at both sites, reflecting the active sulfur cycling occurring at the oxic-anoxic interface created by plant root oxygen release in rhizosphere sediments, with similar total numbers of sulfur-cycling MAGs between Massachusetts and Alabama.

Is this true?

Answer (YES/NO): NO